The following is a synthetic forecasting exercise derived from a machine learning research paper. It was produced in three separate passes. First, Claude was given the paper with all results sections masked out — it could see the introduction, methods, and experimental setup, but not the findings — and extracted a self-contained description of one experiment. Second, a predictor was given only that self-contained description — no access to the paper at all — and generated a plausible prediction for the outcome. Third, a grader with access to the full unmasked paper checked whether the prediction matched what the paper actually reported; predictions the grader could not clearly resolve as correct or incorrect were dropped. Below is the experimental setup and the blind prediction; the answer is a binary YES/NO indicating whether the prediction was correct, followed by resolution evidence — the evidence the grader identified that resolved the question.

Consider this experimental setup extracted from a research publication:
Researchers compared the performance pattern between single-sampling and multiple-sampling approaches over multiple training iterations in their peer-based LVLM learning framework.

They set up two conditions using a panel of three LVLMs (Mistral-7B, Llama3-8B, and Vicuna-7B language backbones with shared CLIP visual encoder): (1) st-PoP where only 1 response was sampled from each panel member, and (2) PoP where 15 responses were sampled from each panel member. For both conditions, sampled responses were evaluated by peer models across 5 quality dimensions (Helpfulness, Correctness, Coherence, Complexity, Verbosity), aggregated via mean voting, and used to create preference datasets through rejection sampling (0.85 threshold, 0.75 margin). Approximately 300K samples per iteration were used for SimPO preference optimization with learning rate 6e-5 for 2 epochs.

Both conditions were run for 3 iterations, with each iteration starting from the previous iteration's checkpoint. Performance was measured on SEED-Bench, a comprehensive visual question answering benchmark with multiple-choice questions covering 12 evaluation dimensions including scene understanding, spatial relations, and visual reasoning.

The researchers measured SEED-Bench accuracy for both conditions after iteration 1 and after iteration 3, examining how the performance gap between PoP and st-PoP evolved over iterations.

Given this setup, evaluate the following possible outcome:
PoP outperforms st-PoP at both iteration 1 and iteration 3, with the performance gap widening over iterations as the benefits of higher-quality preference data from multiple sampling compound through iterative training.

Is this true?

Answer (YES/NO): NO